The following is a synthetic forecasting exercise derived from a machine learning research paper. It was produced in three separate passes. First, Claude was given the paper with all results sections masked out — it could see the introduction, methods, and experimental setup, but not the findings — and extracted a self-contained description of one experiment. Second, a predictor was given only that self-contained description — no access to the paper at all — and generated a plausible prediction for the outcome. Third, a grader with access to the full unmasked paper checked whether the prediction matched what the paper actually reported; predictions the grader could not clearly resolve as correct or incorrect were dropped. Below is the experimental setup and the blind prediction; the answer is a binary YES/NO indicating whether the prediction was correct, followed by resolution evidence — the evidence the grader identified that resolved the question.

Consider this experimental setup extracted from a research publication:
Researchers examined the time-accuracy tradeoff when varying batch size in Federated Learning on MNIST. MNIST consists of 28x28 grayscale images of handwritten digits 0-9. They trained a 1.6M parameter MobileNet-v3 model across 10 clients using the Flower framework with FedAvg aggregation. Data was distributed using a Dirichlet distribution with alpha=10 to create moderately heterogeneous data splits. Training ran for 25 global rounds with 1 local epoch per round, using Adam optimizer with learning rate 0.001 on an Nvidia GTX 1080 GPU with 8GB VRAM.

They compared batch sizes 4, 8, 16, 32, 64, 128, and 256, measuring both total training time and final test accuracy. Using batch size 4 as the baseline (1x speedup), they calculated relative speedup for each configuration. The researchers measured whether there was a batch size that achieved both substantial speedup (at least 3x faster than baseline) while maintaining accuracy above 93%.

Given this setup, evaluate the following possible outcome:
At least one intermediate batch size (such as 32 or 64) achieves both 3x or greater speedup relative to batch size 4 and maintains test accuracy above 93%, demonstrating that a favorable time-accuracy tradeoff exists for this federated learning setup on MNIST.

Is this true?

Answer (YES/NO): YES